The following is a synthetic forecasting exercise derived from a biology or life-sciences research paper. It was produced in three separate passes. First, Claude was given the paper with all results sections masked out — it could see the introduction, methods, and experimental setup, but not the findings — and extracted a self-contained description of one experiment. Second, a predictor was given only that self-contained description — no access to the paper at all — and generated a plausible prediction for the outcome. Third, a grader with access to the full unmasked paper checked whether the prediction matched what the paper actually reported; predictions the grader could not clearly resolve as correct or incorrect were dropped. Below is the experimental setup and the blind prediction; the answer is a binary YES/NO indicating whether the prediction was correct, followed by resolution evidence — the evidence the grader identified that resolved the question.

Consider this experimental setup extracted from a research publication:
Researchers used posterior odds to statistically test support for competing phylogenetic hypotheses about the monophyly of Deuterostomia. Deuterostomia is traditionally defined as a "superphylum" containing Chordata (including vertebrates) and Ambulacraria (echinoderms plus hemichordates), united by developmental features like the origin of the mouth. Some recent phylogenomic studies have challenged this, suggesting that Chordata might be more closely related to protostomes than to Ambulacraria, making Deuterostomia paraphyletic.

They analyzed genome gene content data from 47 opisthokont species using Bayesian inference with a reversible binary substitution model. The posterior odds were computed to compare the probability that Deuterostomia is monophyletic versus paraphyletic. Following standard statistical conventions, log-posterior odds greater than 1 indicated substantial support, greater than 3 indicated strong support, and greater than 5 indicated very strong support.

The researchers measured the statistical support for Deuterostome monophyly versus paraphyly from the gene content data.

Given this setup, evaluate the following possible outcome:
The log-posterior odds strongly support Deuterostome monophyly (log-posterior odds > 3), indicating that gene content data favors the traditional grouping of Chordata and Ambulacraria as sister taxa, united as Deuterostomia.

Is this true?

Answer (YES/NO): NO